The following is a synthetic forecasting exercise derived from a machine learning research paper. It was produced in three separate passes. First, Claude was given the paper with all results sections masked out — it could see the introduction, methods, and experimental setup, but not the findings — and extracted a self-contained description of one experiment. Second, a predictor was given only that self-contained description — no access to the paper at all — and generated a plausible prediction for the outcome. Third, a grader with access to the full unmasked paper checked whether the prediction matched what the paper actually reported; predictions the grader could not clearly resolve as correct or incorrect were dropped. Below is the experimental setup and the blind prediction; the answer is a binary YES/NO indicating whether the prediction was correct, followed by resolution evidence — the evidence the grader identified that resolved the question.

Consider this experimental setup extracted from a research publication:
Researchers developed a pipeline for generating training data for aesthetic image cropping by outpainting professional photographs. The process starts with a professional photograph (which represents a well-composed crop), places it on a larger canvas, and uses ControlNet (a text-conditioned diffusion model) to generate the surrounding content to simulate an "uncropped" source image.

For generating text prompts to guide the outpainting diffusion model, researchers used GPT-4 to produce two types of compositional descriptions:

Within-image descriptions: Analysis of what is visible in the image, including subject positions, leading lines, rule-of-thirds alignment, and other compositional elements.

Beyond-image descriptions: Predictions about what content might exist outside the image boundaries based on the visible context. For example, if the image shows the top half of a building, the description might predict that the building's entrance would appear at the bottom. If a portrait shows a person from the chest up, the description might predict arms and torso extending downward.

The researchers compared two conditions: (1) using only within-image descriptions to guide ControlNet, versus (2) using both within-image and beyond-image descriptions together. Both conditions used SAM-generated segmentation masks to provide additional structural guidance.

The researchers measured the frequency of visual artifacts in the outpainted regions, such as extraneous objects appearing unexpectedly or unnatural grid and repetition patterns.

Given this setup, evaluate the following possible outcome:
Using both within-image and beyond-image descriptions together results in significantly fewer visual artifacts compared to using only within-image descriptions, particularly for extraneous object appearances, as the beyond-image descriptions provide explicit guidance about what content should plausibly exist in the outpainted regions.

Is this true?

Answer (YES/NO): YES